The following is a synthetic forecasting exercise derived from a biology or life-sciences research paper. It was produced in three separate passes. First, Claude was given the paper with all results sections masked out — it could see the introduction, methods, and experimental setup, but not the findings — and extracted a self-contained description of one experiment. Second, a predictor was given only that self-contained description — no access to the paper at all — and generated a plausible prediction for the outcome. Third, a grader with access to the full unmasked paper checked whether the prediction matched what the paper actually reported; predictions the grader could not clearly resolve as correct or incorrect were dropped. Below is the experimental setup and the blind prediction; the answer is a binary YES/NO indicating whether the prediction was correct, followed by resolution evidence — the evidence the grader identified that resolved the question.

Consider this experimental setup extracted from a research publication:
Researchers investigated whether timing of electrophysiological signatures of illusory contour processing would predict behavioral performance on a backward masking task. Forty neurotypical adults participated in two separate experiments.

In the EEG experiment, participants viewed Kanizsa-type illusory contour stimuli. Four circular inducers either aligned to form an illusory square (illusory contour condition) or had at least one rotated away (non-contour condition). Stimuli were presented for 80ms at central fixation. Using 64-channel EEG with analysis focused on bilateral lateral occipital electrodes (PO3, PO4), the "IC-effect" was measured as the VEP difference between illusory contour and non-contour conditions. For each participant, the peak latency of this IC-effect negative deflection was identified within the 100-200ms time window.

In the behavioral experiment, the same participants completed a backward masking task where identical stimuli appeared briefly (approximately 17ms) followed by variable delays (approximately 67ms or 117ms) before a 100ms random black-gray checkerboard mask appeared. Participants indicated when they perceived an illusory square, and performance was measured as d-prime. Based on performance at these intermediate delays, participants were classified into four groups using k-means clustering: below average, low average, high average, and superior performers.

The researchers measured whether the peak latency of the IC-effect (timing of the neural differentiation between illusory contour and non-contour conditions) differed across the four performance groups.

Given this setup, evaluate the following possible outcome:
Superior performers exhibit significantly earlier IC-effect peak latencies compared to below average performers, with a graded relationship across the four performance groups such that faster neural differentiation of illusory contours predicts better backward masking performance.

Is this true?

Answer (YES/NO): NO